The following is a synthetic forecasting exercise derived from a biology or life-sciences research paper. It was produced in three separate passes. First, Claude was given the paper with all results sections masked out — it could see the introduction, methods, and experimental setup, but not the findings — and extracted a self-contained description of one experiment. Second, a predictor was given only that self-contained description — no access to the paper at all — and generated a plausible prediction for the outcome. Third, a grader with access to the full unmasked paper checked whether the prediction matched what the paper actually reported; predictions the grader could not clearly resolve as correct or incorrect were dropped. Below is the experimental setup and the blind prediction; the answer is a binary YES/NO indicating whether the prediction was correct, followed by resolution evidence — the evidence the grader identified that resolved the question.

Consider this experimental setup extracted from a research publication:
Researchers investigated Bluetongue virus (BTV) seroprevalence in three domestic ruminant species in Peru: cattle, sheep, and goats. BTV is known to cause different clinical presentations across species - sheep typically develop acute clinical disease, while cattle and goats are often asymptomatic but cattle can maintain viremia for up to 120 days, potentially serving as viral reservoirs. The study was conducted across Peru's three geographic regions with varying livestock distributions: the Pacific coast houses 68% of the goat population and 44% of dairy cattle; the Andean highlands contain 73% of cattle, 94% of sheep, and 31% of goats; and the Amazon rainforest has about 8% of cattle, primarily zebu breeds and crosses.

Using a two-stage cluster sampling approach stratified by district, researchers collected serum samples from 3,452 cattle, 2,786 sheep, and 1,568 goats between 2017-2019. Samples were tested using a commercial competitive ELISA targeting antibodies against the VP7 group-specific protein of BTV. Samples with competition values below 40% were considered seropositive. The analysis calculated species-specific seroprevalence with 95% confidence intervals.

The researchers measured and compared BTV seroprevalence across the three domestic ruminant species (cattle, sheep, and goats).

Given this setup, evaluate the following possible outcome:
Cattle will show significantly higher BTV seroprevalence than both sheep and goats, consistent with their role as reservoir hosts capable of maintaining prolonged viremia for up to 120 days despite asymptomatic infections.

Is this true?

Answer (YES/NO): YES